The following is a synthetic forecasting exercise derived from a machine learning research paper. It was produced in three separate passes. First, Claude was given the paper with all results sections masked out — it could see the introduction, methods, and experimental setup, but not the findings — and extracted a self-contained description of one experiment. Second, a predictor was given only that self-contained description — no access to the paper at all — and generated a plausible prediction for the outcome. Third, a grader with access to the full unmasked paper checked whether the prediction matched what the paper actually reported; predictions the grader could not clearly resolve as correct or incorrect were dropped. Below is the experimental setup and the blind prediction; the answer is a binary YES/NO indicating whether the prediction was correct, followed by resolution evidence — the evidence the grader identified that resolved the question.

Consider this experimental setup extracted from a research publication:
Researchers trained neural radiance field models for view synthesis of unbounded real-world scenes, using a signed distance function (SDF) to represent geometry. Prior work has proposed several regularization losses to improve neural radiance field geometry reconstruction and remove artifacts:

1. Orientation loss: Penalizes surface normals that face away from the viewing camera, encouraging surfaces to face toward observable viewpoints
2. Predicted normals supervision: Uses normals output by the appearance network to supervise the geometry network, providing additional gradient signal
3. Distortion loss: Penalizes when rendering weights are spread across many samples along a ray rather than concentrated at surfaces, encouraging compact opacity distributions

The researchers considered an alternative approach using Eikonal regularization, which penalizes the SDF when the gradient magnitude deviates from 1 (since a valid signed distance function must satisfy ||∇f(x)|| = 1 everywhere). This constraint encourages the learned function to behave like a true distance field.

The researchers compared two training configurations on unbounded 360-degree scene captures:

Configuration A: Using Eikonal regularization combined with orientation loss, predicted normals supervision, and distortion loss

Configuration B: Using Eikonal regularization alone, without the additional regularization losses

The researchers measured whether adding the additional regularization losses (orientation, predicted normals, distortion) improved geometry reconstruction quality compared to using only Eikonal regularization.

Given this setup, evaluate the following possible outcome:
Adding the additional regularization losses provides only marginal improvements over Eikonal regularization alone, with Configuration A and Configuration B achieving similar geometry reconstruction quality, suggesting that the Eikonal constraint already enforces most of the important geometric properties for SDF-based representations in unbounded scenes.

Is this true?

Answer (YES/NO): YES